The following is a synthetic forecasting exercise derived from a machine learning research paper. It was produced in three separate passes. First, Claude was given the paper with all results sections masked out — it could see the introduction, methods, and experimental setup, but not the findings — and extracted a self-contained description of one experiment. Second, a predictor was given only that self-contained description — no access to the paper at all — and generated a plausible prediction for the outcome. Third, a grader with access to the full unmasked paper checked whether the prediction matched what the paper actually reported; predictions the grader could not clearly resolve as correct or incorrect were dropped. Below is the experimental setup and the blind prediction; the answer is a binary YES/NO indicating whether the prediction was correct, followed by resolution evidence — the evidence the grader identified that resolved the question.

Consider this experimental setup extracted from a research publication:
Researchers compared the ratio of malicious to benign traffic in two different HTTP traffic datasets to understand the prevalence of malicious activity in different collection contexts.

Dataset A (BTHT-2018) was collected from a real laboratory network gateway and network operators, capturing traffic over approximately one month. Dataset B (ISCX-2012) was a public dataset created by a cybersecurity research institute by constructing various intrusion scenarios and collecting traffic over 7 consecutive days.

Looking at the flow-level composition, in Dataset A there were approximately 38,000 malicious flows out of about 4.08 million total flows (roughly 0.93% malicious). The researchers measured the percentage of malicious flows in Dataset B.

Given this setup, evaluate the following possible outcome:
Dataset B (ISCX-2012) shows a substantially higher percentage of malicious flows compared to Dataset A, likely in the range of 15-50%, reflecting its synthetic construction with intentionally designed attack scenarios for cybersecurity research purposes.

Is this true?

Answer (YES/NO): NO